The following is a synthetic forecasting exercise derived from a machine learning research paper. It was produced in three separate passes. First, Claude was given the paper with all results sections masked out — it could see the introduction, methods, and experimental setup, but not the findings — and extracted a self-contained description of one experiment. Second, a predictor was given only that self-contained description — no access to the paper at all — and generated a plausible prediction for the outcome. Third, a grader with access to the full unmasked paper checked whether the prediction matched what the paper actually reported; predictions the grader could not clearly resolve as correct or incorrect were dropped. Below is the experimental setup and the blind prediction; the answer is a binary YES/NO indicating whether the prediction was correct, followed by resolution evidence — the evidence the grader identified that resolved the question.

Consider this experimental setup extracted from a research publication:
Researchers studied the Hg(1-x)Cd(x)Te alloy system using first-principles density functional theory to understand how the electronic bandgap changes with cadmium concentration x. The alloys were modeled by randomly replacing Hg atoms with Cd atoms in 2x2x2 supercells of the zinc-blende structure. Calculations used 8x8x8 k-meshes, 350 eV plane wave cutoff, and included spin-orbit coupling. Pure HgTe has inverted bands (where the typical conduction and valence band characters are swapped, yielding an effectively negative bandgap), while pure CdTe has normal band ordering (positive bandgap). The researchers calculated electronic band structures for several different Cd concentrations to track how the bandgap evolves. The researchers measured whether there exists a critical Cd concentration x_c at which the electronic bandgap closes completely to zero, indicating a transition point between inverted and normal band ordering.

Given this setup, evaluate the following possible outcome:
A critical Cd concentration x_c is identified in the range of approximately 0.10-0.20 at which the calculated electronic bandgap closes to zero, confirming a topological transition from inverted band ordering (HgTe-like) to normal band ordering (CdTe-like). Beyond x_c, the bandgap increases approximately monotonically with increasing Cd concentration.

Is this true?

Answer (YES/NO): YES